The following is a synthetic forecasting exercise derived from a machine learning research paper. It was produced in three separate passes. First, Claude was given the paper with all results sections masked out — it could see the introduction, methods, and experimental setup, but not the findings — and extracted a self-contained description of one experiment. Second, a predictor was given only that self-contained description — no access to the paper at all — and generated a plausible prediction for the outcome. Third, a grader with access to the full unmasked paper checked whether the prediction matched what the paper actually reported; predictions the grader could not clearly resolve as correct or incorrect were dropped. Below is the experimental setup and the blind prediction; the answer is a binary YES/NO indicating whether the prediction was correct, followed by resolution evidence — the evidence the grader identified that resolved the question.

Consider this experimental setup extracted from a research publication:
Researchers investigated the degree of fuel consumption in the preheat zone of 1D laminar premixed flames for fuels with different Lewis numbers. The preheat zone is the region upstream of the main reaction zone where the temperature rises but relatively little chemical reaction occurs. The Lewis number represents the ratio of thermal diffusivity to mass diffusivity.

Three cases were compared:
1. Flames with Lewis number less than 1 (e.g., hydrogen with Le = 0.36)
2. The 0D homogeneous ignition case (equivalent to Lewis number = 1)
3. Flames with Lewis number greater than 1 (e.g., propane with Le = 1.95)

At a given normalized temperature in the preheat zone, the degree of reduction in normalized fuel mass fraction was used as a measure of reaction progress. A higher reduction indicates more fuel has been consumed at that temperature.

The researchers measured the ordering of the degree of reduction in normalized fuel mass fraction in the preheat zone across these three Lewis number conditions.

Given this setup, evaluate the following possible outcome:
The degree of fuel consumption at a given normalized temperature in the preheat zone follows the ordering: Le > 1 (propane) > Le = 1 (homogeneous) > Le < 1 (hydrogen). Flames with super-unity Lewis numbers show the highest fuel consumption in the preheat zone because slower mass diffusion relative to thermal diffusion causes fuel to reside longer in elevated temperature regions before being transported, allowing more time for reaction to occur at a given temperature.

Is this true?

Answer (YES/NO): YES